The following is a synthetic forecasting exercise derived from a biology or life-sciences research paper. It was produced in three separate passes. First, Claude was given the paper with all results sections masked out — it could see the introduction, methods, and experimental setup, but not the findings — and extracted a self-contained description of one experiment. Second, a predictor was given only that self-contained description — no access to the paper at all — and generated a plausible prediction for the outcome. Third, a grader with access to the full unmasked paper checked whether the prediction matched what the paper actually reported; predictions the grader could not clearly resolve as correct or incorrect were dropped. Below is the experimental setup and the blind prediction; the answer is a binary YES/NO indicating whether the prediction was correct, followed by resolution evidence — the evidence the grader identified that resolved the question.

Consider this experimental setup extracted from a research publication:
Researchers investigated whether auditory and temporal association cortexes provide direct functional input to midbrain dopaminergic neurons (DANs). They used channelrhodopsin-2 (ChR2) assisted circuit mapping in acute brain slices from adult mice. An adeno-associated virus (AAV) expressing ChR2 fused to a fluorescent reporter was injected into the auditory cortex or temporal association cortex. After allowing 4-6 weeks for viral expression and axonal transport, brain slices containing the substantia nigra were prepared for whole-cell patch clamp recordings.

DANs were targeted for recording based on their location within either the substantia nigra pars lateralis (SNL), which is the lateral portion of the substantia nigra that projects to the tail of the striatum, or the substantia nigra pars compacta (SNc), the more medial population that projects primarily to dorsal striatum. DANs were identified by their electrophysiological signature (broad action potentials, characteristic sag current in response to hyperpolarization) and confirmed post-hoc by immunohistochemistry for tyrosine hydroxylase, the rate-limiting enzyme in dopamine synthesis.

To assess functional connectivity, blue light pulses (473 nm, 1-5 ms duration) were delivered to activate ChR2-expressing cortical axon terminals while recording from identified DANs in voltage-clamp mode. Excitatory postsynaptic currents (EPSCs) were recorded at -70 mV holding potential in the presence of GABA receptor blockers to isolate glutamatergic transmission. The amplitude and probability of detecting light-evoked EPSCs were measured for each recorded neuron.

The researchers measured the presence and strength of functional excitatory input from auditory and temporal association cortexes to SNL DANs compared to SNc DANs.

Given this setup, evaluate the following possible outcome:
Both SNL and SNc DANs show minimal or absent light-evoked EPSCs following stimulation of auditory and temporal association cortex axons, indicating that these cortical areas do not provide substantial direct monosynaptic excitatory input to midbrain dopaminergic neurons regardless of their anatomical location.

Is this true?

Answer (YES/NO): NO